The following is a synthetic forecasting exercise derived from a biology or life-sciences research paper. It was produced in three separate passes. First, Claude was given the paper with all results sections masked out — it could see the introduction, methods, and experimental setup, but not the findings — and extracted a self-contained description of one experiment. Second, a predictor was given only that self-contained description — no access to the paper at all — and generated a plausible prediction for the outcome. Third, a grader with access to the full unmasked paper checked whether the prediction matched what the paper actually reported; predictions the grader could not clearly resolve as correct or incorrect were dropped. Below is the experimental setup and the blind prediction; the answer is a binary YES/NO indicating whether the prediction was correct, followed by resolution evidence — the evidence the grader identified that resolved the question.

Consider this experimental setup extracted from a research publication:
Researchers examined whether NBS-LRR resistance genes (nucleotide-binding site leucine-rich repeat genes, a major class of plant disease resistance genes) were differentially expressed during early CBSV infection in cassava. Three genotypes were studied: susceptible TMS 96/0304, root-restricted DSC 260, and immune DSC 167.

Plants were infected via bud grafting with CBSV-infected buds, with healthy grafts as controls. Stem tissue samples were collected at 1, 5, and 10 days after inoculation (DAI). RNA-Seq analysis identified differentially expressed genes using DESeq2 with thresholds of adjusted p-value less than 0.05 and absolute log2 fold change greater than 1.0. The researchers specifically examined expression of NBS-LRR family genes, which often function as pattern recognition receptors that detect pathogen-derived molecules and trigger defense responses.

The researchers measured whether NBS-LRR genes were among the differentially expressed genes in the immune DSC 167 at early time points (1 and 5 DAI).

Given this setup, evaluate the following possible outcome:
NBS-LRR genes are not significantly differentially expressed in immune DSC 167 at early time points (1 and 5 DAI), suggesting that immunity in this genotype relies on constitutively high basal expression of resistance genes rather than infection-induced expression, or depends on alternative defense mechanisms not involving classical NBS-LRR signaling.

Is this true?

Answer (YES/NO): YES